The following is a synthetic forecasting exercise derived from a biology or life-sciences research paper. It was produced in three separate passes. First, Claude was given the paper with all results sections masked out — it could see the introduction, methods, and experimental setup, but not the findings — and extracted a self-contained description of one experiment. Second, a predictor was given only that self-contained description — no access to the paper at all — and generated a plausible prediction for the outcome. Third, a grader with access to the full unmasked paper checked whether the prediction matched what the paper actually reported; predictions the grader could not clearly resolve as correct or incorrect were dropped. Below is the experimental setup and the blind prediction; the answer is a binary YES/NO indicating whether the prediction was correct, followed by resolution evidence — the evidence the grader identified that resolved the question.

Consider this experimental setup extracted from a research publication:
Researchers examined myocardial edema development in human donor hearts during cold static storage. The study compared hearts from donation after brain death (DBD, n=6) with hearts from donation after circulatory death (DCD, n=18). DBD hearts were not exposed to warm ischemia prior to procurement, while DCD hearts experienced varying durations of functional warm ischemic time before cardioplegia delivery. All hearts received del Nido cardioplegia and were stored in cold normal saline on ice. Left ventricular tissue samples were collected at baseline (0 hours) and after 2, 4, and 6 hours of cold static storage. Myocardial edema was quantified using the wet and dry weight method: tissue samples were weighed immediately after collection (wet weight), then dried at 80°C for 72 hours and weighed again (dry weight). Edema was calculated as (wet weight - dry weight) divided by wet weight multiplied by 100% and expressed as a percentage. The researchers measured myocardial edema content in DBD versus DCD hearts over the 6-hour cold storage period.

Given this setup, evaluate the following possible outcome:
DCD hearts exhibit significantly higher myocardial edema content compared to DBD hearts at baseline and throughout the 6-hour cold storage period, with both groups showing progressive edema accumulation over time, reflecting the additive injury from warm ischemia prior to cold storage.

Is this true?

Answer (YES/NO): YES